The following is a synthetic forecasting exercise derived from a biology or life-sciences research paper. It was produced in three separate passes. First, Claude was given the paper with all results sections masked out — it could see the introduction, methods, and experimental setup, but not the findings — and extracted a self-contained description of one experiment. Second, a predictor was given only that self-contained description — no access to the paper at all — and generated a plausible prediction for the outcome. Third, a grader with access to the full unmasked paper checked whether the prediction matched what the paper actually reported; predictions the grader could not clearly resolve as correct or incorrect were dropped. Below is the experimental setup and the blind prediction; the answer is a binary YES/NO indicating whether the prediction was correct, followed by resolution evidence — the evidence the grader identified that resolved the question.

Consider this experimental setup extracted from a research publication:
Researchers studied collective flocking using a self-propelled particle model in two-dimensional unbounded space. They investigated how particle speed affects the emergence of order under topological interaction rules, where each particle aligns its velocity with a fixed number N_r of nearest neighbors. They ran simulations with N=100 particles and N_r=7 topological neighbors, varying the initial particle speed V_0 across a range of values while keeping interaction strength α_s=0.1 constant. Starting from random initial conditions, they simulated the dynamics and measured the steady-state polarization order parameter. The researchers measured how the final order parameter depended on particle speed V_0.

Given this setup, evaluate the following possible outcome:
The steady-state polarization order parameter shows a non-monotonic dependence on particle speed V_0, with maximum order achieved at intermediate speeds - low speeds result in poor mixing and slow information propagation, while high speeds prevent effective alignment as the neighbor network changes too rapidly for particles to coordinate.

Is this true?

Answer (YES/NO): NO